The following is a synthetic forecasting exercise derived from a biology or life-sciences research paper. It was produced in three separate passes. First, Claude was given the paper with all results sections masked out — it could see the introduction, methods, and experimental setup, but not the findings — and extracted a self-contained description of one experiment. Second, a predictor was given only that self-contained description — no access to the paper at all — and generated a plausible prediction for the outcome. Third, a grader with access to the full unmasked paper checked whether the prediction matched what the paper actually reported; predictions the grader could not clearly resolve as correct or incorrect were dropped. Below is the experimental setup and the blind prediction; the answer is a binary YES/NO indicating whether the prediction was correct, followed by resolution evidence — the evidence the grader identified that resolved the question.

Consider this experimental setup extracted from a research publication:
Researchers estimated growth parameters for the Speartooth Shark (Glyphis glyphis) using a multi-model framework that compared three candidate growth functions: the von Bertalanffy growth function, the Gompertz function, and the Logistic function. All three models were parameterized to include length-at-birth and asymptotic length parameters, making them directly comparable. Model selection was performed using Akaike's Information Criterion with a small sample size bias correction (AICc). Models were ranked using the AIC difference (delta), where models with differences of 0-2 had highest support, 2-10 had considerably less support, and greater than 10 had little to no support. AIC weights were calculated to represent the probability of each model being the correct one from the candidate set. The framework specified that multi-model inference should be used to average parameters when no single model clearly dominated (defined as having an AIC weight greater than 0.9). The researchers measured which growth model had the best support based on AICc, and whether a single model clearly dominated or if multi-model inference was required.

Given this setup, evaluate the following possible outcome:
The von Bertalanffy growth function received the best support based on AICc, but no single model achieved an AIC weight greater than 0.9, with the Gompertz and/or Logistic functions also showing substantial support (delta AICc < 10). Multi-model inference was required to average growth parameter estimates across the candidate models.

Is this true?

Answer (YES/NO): NO